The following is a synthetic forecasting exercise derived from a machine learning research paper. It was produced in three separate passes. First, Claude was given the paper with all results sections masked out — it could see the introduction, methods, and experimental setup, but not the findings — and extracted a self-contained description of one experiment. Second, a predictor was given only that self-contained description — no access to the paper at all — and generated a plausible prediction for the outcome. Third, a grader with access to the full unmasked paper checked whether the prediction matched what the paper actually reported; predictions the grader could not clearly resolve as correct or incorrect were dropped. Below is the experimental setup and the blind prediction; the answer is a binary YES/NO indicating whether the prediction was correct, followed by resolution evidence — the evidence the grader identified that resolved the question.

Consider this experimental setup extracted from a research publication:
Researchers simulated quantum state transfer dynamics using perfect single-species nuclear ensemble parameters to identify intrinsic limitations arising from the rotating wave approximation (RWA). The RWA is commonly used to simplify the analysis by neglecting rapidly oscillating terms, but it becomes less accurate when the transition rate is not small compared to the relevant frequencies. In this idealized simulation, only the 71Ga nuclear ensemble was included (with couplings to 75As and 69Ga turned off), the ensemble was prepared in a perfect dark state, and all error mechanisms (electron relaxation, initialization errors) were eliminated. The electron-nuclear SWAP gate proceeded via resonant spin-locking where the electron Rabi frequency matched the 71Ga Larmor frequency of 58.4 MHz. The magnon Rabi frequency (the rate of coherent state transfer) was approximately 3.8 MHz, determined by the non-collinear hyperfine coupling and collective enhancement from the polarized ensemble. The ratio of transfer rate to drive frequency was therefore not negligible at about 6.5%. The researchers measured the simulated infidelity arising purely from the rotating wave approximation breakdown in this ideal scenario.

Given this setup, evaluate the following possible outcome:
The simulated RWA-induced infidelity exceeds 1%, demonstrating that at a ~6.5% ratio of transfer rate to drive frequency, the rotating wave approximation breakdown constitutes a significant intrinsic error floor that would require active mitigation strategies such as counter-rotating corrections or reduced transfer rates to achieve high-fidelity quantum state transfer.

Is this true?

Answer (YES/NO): NO